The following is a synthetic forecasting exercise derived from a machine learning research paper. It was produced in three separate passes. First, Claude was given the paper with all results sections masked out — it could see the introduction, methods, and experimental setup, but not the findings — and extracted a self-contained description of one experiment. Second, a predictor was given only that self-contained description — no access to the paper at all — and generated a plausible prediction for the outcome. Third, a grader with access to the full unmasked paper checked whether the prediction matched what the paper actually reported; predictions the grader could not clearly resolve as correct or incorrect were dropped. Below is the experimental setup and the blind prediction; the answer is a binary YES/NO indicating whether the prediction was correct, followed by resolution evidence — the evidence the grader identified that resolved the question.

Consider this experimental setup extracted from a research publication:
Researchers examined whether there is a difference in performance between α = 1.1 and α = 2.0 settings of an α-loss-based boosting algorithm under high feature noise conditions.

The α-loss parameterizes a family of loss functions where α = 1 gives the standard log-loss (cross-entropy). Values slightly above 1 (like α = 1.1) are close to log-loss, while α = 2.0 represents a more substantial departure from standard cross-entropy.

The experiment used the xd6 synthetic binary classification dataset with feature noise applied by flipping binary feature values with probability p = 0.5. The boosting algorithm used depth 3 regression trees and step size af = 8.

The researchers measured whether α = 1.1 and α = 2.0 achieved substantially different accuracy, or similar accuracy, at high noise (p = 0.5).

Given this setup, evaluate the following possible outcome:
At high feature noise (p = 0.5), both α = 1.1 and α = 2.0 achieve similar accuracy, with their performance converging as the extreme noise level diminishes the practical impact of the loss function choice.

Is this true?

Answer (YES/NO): YES